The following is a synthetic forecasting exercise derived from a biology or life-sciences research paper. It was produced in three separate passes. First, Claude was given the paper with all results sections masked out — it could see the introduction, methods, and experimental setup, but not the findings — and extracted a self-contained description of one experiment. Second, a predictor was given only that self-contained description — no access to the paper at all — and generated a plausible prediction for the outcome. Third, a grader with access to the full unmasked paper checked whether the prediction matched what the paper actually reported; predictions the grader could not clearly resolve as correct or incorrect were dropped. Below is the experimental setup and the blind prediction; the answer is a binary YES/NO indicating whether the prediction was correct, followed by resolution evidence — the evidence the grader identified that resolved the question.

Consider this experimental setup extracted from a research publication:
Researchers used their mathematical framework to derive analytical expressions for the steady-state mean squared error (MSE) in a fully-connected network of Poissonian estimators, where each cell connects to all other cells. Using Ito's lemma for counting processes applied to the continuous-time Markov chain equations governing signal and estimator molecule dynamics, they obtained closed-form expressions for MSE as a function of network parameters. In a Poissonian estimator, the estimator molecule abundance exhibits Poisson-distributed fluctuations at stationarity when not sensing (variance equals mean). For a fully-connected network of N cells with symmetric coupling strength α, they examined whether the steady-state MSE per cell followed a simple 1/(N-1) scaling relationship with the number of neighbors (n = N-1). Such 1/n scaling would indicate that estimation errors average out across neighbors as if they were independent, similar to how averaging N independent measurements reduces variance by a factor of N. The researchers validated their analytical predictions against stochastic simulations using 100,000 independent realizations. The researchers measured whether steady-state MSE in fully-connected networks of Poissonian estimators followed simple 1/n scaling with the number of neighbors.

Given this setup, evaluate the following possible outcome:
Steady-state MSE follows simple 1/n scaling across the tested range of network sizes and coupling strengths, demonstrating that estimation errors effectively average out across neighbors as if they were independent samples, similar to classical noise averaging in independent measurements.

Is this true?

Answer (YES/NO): NO